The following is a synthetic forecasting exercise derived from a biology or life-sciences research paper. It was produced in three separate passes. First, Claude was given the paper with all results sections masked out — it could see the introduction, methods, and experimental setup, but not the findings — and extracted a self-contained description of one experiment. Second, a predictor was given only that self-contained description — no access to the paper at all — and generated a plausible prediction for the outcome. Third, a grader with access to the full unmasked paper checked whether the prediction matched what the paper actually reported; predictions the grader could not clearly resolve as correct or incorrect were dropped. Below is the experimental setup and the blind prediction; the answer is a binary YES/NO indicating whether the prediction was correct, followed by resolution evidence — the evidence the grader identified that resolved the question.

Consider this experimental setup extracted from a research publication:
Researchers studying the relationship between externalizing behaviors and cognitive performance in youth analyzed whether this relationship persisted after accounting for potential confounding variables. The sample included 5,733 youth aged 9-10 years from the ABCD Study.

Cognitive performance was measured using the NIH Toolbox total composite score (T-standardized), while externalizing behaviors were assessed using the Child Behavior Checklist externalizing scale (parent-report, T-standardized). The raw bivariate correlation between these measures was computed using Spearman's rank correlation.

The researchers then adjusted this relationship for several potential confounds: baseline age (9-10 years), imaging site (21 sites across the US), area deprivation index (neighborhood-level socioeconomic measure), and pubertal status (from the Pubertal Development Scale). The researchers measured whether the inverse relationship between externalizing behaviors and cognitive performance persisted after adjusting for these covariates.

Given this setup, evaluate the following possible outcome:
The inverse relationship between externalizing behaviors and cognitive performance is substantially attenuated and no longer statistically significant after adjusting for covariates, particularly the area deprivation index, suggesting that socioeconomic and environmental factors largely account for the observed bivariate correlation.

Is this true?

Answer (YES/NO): NO